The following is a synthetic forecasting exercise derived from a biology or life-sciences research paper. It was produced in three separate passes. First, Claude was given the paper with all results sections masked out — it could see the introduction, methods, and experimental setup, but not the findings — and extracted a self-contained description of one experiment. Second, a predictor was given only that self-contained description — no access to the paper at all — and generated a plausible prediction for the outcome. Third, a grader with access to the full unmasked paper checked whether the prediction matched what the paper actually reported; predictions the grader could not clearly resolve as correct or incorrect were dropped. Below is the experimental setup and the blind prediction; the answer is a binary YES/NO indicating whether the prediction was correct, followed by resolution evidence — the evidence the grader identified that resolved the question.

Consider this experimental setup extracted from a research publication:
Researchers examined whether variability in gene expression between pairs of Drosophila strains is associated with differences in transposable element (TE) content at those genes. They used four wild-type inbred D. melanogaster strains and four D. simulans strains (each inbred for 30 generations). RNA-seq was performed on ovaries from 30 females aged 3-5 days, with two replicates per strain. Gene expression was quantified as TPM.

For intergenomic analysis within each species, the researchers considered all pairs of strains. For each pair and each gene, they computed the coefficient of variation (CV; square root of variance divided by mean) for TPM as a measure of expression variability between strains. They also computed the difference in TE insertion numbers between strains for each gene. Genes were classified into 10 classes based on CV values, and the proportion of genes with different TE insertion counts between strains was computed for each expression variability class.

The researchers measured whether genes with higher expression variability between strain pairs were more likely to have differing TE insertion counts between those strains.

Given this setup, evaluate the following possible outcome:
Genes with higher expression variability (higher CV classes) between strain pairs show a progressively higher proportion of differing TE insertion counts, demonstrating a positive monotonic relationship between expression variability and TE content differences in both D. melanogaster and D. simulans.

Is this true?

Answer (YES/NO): YES